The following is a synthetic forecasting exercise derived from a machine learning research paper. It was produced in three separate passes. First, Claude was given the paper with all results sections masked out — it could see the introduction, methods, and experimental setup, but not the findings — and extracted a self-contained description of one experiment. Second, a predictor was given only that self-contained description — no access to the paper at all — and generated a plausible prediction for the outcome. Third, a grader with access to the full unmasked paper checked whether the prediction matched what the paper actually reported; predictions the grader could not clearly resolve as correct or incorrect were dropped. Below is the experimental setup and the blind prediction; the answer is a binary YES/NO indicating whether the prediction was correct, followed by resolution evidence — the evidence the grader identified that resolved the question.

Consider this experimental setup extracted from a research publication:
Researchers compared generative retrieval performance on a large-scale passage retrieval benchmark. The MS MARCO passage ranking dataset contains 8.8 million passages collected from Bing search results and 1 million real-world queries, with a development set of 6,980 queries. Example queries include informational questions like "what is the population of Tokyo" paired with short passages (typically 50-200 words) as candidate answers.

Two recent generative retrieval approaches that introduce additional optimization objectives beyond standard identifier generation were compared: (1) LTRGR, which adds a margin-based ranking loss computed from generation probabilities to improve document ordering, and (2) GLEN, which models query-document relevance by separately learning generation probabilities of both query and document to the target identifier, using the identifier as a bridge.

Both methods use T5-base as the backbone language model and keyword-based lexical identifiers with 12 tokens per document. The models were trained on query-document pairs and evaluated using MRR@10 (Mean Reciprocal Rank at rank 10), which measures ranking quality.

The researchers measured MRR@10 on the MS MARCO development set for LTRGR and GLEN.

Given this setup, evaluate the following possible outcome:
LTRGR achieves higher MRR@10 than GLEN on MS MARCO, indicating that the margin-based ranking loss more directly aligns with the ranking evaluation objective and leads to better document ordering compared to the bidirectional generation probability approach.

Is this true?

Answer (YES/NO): YES